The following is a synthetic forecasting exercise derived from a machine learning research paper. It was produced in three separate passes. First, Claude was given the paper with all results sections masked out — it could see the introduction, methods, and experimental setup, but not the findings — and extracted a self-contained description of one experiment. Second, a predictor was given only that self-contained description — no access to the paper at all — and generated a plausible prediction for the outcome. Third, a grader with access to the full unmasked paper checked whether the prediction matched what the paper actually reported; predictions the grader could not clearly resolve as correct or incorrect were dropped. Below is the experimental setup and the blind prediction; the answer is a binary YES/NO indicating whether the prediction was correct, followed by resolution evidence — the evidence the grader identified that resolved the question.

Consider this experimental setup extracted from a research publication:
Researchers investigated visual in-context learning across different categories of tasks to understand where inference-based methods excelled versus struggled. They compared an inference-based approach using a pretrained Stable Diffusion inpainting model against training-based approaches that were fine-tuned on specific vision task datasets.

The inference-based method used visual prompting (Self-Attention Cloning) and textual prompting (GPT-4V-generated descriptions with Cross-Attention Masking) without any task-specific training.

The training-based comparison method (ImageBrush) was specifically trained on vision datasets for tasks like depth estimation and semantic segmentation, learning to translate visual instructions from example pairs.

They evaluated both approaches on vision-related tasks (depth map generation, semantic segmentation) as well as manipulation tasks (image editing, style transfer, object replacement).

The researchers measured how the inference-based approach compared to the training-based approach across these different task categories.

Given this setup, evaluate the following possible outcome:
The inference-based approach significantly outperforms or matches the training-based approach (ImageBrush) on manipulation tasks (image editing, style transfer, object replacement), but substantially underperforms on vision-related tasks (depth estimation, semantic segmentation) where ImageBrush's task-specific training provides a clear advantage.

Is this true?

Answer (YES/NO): NO